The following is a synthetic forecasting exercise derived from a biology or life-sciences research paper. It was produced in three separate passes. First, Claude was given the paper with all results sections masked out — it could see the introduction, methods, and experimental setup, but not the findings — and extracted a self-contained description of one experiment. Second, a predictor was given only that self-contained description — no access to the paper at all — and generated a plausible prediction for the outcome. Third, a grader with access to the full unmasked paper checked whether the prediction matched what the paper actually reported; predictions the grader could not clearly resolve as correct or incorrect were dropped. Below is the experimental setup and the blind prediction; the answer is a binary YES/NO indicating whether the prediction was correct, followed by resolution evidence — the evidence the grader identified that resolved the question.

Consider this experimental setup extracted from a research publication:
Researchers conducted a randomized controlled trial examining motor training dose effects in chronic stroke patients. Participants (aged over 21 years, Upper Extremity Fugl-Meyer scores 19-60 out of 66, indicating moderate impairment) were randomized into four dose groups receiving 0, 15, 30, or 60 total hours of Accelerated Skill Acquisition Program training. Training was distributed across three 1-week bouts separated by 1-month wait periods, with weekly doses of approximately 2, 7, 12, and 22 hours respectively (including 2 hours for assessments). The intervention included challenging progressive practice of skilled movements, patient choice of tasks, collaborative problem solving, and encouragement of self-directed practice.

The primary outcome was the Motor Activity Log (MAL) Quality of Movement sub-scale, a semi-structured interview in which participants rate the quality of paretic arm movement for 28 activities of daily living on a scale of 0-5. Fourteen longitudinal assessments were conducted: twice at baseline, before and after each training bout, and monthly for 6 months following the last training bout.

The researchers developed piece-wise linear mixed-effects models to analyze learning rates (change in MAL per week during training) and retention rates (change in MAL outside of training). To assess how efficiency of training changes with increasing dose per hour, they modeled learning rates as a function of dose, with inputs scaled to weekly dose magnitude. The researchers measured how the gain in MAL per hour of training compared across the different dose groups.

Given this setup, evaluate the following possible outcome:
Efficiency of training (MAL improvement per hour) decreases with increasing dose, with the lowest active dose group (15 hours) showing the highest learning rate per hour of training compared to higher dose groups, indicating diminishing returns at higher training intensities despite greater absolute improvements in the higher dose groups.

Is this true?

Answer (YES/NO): NO